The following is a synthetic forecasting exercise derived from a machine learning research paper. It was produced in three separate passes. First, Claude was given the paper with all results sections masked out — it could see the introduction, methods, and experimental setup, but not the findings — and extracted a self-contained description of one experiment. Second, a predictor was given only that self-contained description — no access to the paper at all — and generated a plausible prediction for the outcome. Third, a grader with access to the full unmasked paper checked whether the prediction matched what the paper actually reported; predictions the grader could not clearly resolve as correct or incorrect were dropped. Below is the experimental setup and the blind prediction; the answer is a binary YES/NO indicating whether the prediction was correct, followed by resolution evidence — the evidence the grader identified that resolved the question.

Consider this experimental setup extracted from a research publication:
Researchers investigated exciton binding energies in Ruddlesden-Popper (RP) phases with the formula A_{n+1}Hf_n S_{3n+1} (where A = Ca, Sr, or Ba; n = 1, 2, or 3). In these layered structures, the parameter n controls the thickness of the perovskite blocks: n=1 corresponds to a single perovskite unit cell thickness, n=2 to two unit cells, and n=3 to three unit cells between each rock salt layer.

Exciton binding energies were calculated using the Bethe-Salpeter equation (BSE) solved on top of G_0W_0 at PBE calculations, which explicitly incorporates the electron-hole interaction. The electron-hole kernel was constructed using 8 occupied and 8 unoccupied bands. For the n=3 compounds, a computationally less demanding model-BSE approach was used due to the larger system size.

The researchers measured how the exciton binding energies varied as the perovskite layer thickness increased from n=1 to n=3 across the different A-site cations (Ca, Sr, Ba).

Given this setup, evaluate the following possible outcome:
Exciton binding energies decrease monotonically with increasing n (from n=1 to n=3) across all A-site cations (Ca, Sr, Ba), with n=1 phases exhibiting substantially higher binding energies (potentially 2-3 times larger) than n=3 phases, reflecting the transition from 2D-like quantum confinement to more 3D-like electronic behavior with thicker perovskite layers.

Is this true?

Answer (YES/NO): NO